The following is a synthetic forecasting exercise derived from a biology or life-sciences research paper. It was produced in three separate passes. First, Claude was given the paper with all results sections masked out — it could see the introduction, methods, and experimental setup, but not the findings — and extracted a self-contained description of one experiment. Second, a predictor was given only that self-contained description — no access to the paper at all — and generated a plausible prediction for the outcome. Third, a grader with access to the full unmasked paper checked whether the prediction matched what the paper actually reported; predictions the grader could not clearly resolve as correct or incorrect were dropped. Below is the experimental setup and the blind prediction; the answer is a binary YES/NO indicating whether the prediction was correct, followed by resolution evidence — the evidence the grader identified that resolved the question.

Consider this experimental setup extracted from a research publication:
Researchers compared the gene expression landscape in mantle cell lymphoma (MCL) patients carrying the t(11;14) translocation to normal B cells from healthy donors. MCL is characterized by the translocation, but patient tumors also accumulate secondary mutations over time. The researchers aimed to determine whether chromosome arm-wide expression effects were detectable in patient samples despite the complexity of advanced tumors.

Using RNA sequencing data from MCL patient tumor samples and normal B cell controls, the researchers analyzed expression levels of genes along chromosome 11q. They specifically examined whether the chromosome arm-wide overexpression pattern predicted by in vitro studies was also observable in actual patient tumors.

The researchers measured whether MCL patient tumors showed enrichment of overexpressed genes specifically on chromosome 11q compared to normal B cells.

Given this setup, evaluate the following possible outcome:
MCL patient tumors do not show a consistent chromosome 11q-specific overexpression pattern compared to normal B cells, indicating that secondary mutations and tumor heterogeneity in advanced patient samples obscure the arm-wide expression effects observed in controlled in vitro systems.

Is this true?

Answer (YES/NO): NO